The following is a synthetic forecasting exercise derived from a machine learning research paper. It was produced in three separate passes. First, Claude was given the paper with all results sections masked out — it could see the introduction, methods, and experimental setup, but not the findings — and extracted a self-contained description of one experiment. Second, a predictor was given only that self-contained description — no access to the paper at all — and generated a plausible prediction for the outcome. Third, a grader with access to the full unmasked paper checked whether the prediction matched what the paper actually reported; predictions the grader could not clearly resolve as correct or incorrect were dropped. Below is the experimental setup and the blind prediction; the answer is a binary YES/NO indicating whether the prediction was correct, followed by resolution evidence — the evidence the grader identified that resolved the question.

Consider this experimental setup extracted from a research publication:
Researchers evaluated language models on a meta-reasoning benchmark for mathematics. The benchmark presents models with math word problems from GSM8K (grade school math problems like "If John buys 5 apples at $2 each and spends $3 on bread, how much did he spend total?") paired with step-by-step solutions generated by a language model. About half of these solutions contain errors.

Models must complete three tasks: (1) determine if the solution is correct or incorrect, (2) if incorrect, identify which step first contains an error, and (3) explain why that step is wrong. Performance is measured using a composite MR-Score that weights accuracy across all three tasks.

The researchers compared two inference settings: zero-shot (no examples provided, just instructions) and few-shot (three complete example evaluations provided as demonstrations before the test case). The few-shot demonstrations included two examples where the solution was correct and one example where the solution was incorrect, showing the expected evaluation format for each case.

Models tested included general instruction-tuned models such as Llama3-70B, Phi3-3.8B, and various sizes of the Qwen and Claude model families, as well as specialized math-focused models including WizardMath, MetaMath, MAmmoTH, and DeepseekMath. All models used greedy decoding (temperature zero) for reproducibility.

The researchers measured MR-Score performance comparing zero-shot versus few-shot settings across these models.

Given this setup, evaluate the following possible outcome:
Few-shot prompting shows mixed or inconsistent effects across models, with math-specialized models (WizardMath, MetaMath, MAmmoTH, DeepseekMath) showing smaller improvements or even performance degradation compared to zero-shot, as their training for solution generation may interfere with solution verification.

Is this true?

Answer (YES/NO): YES